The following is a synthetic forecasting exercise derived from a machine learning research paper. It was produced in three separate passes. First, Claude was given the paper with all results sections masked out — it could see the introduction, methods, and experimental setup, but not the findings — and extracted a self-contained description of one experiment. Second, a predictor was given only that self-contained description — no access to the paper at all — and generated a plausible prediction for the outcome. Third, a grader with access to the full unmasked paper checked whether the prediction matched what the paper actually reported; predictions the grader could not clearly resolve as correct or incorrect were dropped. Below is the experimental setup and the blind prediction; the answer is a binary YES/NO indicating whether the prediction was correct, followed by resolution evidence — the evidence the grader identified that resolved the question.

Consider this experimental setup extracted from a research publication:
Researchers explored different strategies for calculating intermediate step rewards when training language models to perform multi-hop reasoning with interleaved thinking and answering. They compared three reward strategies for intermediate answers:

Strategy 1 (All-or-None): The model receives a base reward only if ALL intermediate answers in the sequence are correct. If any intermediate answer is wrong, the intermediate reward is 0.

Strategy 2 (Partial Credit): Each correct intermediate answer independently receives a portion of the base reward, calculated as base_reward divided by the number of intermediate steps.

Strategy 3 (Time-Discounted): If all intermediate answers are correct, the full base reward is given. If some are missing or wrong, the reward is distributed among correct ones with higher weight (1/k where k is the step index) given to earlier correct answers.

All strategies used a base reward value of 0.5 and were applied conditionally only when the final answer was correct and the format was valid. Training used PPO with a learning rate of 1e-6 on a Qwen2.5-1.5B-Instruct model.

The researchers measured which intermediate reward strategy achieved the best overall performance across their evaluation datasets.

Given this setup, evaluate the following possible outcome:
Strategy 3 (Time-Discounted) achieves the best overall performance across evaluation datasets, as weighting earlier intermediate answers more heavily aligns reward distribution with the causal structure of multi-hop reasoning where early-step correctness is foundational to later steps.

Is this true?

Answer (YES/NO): YES